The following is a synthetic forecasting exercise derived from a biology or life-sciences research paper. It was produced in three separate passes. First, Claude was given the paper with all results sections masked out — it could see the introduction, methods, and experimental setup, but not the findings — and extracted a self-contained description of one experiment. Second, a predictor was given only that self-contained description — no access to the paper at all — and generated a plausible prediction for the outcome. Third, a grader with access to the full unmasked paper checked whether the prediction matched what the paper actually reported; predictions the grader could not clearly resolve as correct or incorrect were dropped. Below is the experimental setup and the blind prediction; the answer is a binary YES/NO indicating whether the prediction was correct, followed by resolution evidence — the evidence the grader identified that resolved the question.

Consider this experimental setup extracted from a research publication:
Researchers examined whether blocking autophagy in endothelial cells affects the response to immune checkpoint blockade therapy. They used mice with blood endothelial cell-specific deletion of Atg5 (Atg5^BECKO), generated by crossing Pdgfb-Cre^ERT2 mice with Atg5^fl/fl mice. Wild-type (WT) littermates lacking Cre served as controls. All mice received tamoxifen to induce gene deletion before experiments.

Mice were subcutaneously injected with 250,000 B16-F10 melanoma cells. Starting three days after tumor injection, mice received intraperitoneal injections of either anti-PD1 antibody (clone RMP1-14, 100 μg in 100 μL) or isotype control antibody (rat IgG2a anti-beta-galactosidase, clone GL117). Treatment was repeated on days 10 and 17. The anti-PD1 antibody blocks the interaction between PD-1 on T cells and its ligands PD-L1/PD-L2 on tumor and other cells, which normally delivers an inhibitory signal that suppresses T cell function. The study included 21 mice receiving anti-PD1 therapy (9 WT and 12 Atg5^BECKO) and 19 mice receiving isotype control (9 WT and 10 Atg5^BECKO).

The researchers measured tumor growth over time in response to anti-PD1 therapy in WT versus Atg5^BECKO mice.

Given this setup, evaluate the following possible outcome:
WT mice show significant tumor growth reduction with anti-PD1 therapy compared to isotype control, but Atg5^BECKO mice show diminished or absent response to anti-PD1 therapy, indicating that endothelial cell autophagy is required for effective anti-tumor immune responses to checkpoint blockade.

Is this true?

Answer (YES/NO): NO